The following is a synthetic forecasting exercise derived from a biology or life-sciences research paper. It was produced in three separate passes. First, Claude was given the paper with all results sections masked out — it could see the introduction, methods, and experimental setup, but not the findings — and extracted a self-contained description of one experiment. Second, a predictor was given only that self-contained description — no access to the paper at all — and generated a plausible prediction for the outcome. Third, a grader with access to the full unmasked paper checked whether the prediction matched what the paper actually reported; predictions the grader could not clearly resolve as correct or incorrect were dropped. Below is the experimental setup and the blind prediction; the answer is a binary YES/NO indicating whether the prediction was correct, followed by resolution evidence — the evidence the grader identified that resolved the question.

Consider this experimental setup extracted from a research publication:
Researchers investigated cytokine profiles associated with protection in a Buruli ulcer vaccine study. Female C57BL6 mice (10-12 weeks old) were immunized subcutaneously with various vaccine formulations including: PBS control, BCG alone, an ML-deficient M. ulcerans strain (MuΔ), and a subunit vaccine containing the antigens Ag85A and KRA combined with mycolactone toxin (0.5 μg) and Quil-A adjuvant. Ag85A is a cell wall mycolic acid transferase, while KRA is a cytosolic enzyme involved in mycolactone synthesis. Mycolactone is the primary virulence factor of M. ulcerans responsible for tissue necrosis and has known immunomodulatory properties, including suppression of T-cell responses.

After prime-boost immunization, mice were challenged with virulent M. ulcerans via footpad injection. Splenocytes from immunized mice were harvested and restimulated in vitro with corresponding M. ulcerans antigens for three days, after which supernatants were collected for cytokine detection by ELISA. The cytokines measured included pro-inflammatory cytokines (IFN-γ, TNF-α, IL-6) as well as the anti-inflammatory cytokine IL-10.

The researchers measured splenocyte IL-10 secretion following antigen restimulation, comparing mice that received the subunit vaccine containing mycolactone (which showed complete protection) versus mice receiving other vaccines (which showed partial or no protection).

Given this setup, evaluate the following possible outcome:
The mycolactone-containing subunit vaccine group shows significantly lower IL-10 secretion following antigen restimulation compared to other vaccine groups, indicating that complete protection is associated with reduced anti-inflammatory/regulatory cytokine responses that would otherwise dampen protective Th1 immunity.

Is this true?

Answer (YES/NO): NO